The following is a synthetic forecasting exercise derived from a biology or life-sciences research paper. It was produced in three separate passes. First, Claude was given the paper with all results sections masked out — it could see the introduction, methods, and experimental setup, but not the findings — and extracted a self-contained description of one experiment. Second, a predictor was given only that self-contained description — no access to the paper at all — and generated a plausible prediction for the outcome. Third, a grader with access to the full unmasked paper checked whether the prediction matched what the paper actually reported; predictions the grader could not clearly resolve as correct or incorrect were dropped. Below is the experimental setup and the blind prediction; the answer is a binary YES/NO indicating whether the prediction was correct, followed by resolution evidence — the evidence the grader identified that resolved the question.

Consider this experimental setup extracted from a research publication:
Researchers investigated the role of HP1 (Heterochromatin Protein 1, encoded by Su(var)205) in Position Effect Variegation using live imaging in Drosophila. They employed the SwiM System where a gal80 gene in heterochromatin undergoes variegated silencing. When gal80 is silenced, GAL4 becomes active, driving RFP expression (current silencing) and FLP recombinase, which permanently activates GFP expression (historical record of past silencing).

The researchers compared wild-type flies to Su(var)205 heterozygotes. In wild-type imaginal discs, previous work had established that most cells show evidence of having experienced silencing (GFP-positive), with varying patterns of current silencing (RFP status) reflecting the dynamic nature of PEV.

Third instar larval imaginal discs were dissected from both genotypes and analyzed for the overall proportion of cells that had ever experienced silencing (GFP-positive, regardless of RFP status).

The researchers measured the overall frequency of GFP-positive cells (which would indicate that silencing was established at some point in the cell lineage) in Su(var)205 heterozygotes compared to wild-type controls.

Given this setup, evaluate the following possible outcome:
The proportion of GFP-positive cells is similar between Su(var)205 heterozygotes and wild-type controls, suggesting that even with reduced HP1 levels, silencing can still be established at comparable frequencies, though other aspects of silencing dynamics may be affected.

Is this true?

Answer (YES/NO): NO